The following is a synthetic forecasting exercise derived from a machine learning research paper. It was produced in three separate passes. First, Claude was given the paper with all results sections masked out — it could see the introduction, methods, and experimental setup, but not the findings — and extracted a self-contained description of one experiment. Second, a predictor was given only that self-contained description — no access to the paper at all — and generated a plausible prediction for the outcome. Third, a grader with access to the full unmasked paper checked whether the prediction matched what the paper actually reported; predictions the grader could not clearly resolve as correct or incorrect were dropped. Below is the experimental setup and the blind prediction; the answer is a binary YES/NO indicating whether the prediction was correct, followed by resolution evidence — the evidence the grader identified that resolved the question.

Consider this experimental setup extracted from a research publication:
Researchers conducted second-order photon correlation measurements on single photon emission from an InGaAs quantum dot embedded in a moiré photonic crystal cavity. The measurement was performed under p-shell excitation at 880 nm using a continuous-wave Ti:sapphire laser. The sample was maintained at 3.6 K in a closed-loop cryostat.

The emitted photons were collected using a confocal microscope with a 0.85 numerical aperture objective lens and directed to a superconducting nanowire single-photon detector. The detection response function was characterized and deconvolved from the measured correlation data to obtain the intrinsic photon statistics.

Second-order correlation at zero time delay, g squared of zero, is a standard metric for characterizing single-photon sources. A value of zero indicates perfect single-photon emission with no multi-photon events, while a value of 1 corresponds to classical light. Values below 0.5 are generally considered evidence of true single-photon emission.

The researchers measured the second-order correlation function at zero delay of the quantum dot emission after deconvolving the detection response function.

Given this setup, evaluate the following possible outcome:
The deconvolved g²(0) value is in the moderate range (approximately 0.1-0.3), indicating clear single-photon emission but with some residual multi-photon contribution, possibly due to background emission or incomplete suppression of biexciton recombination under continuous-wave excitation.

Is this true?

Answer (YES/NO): NO